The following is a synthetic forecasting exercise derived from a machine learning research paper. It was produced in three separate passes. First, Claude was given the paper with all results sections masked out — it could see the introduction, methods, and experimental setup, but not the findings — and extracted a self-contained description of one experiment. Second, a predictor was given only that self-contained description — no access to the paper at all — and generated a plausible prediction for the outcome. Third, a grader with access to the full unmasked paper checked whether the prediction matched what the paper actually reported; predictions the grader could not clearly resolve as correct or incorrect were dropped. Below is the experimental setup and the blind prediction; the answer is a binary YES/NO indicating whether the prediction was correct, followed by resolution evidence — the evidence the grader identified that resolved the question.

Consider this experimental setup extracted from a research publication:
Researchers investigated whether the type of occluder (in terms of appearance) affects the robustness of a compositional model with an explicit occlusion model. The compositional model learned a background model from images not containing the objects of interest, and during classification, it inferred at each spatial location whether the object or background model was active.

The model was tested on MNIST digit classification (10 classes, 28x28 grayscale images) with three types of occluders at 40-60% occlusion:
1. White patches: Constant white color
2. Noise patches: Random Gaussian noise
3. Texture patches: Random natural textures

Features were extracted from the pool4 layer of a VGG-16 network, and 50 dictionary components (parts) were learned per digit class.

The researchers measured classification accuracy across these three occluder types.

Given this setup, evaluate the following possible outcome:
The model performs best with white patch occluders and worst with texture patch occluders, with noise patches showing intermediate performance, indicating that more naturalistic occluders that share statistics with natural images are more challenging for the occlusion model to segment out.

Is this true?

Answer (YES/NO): NO